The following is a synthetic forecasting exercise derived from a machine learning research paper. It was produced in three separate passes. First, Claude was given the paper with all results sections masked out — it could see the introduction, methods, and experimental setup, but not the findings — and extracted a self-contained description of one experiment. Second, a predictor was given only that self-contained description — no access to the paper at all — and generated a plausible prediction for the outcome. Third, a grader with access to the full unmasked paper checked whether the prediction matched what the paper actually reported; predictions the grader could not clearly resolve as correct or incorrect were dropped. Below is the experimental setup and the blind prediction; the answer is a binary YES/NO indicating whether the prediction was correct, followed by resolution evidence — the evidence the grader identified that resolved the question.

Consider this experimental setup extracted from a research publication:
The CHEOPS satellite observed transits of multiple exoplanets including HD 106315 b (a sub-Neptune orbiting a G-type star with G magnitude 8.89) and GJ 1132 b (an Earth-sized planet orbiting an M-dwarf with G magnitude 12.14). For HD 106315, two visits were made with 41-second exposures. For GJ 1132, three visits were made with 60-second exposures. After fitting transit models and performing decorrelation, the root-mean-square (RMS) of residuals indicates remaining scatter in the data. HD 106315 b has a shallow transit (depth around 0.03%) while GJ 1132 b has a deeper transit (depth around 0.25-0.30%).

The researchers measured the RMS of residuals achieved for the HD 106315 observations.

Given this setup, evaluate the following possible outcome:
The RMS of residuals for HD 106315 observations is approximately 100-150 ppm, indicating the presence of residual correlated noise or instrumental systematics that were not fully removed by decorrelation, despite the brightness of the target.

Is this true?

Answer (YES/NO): NO